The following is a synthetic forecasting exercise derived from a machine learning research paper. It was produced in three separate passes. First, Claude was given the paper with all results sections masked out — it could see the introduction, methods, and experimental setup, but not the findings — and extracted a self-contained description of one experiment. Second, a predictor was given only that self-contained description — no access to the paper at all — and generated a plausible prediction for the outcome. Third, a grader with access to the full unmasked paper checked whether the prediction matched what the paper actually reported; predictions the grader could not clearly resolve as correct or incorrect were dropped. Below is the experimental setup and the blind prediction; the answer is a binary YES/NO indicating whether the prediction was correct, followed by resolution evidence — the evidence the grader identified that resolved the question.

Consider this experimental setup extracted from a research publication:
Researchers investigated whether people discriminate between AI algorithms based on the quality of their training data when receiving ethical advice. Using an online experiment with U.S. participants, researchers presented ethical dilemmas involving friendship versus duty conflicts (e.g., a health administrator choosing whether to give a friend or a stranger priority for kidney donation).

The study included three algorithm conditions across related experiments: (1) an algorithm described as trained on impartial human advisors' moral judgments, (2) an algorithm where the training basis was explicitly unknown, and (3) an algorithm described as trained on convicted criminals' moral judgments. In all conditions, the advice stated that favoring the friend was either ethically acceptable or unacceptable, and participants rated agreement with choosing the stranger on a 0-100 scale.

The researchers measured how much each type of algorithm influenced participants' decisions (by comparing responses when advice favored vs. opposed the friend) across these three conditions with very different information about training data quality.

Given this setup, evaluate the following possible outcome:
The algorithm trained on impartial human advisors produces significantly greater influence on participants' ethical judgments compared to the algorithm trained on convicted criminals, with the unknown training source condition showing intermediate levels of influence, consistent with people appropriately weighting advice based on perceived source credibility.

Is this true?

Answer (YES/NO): NO